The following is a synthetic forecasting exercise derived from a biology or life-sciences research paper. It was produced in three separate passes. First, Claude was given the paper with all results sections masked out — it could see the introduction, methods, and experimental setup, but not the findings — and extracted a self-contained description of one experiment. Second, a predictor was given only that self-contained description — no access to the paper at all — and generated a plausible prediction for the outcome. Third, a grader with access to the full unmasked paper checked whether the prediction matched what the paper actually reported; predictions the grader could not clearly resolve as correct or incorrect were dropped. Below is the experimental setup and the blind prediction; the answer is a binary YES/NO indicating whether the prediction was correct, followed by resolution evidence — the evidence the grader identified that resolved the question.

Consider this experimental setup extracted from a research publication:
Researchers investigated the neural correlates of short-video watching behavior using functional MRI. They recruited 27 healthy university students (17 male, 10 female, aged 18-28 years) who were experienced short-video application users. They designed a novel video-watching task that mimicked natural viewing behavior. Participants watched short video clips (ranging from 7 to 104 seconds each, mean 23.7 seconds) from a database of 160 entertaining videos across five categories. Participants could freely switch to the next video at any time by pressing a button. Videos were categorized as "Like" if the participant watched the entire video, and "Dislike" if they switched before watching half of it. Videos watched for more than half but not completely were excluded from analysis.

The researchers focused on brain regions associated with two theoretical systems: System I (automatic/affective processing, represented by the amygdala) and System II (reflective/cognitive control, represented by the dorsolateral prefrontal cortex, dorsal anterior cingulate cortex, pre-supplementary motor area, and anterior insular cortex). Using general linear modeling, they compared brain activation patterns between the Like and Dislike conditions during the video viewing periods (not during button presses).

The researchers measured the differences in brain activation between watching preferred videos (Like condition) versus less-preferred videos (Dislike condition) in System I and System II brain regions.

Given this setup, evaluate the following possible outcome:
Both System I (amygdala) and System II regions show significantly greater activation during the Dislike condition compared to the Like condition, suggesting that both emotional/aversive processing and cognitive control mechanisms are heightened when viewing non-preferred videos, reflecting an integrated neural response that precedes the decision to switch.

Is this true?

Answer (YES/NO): NO